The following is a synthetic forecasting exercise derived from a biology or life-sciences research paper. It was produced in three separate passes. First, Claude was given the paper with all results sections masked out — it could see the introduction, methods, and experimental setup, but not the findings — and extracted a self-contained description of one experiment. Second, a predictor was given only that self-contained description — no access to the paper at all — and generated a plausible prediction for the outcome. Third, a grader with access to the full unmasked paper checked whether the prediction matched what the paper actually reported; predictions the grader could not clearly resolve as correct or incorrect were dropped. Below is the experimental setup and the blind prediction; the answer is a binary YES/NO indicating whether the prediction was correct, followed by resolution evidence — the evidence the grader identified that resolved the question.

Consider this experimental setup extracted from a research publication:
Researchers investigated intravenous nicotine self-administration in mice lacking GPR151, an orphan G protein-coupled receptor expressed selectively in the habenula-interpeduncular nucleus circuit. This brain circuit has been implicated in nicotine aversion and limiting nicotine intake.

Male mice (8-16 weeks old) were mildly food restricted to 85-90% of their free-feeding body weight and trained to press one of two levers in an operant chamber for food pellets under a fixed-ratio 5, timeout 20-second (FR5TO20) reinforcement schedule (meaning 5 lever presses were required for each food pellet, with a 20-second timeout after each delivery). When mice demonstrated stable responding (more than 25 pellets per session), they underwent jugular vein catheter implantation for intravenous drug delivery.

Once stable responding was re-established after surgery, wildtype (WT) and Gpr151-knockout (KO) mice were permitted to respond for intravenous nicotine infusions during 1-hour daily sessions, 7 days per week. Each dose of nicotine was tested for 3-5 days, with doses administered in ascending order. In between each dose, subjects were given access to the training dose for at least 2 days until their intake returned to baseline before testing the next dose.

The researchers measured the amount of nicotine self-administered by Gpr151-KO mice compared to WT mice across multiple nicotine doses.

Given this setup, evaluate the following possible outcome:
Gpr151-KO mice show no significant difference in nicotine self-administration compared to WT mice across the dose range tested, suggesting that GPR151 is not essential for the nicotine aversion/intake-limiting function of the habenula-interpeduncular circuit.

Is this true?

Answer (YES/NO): NO